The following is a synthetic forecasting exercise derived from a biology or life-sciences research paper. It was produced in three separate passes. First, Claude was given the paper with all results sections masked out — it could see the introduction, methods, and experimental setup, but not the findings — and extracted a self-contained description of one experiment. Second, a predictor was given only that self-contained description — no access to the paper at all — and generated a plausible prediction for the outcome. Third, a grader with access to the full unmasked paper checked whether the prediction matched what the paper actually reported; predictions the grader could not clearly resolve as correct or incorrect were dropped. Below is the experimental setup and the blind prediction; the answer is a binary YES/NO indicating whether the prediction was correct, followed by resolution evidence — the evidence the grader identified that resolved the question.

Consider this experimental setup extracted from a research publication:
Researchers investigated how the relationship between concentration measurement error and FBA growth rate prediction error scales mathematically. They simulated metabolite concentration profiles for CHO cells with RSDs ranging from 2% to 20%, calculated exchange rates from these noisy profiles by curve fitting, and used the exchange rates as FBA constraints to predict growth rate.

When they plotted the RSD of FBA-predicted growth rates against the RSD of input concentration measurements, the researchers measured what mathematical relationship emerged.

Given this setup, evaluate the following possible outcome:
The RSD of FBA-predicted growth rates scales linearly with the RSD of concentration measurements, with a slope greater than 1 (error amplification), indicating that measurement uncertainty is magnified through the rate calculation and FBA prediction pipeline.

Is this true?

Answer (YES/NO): NO